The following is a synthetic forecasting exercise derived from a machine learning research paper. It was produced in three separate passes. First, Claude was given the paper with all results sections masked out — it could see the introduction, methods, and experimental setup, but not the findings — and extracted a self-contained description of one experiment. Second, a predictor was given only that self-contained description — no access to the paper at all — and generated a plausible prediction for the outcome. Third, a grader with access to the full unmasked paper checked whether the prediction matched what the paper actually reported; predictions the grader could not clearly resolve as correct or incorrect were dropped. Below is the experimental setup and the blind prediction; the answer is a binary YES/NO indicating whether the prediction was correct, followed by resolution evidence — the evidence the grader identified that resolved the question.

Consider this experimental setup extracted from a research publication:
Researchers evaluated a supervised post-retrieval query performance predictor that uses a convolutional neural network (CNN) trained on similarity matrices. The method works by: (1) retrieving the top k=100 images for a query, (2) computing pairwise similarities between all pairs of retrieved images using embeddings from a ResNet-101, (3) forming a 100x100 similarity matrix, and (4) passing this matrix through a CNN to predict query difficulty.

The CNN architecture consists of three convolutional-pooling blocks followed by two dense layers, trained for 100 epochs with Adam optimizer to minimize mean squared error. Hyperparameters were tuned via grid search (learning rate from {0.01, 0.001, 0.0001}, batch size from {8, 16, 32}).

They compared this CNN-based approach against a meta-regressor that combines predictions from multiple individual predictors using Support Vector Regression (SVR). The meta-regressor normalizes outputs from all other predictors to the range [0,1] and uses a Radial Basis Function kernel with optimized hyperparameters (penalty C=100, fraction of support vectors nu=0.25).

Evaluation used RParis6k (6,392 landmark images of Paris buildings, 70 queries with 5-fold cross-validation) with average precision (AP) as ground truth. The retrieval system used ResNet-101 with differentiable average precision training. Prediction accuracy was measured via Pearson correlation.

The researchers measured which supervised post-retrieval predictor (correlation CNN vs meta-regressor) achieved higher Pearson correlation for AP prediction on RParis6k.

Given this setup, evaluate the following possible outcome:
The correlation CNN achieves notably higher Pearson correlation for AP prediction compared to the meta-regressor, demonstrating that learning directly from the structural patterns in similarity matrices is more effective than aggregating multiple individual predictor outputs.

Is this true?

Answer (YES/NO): YES